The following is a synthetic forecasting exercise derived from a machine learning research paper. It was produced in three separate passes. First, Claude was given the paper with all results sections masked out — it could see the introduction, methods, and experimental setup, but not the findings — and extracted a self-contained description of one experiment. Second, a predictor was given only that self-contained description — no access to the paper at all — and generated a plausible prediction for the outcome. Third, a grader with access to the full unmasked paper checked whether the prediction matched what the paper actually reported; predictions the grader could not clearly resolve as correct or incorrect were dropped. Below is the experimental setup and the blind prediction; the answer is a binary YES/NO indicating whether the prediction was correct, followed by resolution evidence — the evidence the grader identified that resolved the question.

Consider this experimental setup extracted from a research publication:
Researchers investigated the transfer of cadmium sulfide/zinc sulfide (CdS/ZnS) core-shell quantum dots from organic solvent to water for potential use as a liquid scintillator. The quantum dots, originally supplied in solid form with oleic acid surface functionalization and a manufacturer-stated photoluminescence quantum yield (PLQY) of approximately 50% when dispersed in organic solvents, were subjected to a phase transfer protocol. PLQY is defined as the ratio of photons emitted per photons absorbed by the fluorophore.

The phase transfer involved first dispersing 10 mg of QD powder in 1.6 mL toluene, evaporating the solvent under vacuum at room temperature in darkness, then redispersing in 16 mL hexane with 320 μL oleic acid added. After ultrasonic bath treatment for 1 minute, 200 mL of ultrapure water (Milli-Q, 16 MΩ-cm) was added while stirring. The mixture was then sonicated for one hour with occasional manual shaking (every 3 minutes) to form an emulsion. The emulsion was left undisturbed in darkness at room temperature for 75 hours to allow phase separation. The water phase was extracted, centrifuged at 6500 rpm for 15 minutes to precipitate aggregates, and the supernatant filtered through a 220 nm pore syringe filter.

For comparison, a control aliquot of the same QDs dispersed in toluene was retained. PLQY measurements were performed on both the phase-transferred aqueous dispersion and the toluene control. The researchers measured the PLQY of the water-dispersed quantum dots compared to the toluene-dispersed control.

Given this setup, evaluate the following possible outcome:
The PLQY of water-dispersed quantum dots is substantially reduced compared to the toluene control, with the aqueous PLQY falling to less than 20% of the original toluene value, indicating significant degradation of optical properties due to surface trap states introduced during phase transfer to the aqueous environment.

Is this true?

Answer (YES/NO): YES